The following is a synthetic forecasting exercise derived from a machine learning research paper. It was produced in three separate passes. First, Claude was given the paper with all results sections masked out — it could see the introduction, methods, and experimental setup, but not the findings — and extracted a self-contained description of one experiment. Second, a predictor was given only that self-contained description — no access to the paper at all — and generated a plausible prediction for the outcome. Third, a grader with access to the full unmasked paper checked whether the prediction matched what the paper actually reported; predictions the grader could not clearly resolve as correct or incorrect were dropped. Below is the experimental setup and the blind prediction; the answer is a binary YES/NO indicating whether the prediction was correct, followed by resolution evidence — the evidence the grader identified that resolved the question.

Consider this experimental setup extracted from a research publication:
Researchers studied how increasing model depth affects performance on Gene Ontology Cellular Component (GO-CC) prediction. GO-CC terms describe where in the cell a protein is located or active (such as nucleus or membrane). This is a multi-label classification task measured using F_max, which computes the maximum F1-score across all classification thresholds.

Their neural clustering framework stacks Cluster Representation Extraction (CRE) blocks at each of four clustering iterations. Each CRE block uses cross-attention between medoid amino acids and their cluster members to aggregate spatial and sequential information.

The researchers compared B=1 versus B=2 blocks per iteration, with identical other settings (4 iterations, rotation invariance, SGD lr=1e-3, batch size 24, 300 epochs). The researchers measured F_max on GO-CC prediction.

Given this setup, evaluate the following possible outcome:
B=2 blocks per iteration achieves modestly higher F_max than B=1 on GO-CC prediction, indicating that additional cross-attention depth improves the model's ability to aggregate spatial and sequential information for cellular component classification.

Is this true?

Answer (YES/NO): YES